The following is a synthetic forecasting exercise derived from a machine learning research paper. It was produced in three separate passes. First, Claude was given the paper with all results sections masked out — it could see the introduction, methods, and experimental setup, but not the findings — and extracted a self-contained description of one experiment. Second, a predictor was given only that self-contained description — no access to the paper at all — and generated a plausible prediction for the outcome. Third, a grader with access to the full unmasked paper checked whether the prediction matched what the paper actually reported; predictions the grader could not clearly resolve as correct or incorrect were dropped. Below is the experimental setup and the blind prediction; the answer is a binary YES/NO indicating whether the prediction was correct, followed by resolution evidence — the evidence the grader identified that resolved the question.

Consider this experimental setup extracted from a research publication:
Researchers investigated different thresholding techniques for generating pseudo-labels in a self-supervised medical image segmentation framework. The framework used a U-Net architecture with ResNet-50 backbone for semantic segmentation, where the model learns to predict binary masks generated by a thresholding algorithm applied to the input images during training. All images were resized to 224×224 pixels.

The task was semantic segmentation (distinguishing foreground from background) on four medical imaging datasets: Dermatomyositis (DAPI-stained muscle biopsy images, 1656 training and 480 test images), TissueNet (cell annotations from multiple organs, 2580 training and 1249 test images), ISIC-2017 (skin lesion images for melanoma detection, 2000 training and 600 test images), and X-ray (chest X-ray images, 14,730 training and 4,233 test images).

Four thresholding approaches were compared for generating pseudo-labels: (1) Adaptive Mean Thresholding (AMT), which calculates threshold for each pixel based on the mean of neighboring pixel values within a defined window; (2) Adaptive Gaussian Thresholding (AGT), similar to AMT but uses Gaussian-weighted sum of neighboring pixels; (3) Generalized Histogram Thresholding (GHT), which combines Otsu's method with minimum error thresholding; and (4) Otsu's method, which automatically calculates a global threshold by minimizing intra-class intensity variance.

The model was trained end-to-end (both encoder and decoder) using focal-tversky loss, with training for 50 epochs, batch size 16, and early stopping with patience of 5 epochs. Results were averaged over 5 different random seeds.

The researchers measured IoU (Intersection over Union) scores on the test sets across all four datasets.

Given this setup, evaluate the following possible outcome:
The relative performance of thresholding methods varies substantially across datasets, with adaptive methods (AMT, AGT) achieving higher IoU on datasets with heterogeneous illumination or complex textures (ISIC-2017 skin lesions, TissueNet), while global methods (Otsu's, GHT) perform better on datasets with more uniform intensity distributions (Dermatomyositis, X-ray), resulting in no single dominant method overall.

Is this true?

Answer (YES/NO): NO